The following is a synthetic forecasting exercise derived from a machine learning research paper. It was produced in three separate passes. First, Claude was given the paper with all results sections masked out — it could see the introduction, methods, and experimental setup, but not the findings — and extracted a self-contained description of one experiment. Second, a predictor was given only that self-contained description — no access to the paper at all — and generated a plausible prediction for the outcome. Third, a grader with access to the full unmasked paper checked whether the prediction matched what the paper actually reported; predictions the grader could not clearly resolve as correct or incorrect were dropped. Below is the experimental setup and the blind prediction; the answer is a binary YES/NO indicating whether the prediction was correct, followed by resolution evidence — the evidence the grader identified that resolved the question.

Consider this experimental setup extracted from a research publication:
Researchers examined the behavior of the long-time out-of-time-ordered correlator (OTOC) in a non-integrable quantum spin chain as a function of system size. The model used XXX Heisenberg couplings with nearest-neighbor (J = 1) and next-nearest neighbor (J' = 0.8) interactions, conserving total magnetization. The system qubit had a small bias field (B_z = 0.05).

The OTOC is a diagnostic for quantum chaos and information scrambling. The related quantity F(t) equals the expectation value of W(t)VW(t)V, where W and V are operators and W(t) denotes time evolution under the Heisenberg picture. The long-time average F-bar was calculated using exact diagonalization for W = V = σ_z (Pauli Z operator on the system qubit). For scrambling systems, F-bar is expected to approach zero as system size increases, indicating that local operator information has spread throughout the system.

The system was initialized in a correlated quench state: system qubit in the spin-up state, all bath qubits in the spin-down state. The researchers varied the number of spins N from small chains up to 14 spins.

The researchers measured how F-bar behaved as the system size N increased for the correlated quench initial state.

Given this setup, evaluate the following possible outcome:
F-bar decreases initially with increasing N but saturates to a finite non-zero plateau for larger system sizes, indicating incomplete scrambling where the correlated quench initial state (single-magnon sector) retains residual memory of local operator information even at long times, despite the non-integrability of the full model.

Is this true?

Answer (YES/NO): NO